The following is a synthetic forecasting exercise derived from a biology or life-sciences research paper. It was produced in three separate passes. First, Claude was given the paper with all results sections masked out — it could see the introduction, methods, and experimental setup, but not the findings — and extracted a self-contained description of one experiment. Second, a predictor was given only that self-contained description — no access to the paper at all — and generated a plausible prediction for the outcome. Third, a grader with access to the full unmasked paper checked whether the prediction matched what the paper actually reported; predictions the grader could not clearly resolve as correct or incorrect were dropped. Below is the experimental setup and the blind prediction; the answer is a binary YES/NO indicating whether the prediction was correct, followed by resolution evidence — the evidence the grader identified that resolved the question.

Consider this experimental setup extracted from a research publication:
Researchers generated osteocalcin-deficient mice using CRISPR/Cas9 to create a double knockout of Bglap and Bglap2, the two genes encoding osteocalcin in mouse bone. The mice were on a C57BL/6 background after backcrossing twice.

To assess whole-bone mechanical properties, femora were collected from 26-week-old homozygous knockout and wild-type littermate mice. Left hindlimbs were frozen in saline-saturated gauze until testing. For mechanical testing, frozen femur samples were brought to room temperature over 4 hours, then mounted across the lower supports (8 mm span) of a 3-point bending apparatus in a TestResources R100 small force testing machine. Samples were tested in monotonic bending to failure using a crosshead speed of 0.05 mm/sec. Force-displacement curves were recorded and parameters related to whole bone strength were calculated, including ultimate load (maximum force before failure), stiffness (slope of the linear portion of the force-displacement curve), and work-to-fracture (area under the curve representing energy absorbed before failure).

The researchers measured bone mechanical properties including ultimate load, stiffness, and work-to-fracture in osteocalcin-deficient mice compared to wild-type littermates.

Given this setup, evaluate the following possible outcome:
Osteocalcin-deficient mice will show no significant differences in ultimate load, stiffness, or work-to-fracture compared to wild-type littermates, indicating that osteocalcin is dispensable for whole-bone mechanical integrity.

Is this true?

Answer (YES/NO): YES